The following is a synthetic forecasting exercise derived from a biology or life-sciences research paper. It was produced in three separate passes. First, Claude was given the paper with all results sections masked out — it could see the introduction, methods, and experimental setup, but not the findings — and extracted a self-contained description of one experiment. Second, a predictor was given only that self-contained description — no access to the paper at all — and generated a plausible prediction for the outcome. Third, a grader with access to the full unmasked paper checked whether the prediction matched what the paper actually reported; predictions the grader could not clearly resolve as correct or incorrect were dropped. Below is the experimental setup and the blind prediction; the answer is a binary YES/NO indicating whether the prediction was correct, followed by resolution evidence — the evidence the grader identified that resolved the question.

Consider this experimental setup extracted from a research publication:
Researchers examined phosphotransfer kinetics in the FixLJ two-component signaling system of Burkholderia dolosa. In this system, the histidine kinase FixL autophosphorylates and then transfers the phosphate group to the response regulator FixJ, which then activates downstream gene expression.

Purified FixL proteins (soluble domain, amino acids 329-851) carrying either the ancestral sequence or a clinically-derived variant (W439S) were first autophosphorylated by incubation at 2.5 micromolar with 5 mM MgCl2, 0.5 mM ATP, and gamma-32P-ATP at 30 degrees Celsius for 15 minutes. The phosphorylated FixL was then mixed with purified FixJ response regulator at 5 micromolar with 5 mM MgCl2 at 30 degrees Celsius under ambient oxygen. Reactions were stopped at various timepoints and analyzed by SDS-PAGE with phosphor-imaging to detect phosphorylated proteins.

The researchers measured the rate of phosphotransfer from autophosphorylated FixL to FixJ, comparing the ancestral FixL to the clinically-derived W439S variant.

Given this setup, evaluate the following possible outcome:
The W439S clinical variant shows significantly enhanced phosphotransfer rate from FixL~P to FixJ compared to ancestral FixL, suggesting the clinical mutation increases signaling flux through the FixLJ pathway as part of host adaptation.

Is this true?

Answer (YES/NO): NO